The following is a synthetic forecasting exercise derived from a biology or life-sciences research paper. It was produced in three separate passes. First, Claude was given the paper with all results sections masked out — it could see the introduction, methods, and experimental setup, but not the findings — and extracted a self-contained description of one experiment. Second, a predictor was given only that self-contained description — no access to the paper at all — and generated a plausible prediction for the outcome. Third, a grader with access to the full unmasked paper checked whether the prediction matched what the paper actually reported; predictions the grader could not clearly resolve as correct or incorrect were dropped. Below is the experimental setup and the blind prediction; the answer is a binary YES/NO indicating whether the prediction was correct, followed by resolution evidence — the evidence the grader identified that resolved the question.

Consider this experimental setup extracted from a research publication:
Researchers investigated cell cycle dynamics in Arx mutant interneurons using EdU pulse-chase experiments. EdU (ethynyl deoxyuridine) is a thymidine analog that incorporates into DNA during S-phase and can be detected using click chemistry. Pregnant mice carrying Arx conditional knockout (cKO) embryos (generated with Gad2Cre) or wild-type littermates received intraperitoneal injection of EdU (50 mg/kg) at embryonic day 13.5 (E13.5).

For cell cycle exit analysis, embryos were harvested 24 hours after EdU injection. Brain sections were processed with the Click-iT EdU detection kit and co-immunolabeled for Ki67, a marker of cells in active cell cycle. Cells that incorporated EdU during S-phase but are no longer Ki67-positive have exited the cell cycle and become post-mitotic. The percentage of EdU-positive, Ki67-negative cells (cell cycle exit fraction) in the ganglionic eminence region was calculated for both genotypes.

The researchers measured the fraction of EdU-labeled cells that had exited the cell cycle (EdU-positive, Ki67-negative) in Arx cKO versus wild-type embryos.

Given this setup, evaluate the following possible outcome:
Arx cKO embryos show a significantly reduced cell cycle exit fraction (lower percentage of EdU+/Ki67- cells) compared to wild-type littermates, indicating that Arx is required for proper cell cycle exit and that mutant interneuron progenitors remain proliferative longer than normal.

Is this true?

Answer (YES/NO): YES